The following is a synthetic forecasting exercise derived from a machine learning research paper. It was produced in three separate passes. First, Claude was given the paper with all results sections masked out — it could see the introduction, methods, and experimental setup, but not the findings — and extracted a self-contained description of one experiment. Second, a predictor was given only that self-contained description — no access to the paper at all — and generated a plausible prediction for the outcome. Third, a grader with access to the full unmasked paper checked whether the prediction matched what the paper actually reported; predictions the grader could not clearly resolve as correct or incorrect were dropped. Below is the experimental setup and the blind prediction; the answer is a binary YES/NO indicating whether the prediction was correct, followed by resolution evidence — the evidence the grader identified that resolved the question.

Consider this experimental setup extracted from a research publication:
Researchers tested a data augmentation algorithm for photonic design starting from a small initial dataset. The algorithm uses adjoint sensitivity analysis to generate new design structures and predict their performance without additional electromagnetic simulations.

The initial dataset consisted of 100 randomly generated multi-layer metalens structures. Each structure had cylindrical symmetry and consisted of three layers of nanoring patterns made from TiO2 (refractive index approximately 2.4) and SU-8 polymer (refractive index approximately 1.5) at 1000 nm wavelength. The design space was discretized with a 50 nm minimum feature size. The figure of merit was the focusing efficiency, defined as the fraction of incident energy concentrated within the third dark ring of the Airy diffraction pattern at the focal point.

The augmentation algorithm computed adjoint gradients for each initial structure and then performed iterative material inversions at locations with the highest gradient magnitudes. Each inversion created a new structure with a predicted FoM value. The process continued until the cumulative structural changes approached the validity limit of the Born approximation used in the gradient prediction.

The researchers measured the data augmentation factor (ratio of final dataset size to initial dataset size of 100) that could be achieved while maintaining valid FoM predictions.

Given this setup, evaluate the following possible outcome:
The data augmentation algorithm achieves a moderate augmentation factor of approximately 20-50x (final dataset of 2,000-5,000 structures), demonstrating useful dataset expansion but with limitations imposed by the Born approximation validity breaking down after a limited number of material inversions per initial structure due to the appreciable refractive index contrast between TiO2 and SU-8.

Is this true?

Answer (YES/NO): NO